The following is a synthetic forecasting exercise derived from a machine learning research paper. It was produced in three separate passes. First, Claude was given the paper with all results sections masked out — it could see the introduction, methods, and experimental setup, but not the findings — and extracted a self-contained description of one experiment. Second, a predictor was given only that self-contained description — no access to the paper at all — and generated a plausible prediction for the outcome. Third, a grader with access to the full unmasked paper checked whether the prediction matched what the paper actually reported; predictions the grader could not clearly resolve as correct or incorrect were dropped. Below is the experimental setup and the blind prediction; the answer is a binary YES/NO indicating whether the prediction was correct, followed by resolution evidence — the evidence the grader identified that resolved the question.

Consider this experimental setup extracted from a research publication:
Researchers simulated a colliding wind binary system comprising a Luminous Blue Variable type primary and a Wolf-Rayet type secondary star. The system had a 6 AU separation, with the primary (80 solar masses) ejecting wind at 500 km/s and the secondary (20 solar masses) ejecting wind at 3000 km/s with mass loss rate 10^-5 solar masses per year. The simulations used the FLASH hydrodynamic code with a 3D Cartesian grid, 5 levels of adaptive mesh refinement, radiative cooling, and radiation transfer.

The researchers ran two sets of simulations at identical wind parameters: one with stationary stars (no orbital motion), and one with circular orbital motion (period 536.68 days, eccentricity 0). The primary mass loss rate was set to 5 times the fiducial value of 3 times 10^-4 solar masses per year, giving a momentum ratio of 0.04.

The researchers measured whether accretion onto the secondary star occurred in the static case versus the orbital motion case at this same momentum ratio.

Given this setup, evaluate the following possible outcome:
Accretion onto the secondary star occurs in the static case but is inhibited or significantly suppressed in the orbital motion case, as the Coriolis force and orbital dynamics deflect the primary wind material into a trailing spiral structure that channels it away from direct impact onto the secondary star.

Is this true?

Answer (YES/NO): NO